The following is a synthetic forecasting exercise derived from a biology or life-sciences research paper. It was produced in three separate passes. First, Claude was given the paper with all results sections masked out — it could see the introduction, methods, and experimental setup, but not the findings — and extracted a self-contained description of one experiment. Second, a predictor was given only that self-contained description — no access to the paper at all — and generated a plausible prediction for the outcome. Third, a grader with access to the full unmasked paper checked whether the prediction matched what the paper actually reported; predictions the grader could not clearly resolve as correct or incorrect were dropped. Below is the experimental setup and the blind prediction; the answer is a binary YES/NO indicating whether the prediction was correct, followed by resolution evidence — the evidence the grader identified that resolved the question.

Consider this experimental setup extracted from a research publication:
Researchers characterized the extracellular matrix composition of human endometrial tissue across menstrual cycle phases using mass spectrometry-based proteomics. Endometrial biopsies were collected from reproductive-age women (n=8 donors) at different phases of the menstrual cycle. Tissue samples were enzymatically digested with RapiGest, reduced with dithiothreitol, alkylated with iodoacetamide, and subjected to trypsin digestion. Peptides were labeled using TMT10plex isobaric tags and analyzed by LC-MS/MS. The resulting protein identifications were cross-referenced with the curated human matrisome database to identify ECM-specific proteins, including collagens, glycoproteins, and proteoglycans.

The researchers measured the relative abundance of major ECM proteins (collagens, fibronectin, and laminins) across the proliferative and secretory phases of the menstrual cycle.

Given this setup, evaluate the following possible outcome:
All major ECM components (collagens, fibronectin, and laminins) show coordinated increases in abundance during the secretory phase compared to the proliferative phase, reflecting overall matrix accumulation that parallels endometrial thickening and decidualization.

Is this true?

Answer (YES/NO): NO